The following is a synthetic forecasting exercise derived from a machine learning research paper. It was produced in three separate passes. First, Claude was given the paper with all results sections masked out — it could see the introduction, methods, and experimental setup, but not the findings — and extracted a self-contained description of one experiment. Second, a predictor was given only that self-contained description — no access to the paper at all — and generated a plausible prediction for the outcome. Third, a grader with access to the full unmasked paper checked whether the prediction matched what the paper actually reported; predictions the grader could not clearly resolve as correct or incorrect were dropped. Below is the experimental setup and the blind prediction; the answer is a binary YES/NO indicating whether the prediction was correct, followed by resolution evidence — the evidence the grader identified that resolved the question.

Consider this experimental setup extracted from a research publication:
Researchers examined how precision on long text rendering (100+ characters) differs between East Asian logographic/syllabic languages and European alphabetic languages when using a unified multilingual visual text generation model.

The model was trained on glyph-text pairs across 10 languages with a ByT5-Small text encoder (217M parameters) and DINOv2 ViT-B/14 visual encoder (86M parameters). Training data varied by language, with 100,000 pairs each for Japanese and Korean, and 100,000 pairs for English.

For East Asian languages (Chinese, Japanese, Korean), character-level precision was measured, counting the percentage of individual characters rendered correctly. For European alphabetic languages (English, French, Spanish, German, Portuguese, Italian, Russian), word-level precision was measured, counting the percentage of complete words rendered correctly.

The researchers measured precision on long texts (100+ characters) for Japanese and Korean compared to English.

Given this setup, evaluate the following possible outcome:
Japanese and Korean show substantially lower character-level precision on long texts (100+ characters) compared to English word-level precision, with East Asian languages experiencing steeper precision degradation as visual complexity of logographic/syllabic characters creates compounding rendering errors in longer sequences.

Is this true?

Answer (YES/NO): YES